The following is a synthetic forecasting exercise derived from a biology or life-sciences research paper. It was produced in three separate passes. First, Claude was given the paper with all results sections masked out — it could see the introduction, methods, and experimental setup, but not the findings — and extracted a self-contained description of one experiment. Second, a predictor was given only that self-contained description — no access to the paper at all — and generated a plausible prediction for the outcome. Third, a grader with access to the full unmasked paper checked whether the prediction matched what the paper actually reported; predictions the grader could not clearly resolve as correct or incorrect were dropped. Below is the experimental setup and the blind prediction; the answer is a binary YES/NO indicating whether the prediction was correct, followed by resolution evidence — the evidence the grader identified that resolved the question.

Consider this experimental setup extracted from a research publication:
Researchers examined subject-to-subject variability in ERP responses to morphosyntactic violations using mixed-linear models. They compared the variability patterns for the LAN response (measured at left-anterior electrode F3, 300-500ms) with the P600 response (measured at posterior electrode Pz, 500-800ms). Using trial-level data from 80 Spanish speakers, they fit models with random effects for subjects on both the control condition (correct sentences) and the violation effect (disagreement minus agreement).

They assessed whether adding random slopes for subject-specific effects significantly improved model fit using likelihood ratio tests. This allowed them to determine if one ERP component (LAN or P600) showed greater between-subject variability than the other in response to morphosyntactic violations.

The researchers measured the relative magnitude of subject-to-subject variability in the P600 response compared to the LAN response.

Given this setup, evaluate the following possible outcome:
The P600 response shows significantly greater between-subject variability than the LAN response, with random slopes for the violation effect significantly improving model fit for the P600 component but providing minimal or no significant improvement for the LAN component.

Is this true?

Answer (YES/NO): YES